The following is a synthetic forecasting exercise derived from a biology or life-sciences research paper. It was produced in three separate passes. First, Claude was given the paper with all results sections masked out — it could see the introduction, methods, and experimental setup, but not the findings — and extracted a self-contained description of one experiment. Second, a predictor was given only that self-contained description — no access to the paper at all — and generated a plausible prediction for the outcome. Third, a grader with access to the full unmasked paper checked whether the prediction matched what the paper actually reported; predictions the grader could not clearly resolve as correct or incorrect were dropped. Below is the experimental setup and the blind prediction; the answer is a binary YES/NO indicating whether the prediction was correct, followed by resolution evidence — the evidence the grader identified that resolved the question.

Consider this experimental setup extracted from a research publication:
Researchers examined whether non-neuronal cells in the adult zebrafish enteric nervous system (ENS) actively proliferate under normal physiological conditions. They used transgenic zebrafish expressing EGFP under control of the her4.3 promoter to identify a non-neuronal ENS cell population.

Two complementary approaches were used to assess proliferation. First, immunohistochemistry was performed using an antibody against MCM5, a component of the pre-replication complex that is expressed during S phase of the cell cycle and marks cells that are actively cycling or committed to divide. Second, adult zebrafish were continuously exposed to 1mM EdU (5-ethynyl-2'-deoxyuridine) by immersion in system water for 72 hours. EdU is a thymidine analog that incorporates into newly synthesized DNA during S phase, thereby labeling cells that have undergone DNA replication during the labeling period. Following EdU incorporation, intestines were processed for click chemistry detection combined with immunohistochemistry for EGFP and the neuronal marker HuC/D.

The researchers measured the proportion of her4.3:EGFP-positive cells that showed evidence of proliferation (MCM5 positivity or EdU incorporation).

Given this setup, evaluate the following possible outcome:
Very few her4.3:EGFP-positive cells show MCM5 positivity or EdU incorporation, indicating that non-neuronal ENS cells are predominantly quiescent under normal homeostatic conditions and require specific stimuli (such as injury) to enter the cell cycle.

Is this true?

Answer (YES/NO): NO